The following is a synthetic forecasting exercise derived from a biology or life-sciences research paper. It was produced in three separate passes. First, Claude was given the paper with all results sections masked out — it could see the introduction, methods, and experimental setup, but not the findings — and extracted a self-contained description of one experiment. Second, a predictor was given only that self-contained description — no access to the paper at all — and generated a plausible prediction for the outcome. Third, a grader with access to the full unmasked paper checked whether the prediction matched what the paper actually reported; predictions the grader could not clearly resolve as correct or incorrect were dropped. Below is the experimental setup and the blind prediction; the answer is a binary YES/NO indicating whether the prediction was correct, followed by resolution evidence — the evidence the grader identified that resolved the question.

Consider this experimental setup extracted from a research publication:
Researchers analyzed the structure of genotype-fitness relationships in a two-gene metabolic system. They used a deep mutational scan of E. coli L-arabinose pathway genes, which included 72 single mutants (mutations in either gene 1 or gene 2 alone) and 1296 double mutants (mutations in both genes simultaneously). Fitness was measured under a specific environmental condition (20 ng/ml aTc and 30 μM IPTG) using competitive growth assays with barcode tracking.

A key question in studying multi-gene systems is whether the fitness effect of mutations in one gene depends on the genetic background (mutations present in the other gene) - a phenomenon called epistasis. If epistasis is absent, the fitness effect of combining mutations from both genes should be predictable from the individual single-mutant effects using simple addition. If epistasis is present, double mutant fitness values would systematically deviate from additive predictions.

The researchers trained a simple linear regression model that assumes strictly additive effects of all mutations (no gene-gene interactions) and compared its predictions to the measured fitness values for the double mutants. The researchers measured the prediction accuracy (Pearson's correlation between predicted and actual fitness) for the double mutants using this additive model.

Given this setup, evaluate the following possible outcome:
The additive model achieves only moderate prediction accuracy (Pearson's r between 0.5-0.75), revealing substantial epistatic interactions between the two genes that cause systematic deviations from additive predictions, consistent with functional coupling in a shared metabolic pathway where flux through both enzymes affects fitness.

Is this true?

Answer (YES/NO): NO